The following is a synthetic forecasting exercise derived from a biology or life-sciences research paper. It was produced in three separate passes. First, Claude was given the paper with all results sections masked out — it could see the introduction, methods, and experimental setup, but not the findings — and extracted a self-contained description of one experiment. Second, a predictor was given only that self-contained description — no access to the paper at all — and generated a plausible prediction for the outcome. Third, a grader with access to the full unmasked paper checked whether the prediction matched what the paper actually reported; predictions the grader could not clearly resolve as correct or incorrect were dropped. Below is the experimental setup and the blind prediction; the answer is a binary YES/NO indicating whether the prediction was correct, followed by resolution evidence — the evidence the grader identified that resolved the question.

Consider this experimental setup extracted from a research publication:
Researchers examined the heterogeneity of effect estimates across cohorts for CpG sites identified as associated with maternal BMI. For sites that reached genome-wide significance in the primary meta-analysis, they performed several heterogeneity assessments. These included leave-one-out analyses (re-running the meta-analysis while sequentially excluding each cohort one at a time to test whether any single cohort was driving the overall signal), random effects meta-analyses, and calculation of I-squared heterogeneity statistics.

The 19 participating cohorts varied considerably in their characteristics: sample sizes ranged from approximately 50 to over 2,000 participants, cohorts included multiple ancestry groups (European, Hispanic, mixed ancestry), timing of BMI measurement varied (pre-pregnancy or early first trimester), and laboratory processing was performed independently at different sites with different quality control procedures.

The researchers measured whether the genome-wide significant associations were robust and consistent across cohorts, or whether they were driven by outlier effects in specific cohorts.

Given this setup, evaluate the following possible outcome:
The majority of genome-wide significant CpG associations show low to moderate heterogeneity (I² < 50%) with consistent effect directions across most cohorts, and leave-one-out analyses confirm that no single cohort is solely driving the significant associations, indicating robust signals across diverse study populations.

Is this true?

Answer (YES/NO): YES